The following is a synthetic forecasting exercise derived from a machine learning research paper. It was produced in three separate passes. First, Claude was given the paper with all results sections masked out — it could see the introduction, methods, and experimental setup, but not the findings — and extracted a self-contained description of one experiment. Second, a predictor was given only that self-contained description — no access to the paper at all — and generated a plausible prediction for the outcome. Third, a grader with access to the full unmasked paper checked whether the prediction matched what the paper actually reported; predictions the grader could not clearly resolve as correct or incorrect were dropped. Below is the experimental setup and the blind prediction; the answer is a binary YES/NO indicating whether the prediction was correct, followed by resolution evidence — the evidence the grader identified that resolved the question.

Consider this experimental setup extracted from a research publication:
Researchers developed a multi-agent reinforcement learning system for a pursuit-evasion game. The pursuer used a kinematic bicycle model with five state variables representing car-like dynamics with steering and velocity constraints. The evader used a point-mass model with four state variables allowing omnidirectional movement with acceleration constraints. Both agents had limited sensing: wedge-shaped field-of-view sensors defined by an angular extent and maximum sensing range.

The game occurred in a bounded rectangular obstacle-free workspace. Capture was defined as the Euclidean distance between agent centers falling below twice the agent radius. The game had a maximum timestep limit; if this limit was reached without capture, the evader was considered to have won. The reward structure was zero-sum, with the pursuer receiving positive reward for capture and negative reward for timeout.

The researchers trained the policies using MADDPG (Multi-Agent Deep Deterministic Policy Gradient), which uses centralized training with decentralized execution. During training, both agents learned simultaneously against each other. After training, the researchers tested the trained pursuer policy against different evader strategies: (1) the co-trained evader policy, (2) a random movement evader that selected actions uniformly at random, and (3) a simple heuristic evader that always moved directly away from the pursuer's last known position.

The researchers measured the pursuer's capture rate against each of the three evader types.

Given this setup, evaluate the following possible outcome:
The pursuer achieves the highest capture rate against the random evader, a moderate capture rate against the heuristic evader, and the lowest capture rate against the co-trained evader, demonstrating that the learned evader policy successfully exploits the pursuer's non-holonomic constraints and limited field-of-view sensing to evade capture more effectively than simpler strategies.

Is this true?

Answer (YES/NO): YES